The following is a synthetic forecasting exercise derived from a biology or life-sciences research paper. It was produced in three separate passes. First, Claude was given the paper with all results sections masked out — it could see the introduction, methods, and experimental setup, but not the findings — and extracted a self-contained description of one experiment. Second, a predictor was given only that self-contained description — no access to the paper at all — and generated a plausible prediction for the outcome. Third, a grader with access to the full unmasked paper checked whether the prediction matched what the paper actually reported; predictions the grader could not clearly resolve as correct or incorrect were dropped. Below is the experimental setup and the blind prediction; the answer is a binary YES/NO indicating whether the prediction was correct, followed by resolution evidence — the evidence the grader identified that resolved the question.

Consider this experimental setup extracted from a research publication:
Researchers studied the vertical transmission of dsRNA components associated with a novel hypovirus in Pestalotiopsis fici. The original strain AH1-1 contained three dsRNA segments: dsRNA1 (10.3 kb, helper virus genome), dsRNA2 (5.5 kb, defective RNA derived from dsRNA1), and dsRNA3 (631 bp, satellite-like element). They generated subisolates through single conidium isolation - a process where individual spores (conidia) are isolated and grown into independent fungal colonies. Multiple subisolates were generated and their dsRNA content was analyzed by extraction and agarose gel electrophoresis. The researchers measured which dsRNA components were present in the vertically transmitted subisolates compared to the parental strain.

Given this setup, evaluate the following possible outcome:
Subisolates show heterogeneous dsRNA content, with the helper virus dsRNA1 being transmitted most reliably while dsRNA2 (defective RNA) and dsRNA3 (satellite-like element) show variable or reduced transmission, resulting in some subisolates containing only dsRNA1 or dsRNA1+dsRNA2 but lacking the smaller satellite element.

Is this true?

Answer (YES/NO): NO